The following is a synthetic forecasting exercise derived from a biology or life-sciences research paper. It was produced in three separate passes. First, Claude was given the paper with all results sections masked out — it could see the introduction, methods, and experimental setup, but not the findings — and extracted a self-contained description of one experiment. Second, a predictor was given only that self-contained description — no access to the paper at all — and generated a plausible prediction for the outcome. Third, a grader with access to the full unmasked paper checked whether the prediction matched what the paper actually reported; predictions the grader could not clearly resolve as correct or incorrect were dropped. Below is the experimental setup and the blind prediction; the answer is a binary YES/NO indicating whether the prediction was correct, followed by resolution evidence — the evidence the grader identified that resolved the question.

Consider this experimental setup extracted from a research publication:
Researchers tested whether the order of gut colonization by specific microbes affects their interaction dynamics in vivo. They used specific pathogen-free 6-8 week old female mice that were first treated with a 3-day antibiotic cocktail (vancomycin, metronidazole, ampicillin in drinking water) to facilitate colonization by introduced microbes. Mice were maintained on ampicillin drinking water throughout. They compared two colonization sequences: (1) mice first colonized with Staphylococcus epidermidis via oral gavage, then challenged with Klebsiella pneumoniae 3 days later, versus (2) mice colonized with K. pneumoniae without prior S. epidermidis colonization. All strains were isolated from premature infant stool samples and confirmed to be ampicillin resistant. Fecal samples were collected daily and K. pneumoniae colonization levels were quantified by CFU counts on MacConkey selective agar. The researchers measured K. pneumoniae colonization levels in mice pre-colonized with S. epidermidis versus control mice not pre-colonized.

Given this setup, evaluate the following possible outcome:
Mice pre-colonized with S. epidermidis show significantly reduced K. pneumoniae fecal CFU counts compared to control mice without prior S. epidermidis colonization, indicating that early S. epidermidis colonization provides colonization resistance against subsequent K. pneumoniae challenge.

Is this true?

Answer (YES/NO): NO